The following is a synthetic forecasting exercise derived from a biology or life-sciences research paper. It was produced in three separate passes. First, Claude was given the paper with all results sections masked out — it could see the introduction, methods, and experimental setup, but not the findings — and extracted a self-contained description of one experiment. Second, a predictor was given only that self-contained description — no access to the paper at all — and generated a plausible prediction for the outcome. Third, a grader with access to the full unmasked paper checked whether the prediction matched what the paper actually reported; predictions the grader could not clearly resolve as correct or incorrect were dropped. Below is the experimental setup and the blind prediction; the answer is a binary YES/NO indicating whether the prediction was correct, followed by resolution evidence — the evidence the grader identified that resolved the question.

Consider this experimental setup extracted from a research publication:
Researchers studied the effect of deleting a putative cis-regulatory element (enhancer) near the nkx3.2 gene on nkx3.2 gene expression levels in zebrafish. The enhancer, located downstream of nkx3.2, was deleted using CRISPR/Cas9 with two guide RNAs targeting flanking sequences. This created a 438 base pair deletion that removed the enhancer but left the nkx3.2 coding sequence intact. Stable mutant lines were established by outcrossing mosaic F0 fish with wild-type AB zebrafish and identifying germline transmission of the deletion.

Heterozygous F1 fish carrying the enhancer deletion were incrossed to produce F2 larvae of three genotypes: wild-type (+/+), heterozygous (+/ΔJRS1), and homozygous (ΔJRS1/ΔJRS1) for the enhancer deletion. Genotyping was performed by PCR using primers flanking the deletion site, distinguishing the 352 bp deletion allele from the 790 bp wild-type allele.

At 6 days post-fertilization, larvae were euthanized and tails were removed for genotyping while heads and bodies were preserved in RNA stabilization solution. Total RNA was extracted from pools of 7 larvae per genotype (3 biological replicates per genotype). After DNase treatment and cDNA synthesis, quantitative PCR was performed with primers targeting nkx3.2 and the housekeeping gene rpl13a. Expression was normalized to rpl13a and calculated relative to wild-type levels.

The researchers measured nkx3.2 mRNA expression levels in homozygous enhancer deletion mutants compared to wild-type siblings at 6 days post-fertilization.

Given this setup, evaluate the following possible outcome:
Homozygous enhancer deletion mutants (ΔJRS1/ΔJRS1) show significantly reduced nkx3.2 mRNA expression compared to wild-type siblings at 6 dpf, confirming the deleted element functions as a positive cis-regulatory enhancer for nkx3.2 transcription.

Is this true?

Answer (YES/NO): NO